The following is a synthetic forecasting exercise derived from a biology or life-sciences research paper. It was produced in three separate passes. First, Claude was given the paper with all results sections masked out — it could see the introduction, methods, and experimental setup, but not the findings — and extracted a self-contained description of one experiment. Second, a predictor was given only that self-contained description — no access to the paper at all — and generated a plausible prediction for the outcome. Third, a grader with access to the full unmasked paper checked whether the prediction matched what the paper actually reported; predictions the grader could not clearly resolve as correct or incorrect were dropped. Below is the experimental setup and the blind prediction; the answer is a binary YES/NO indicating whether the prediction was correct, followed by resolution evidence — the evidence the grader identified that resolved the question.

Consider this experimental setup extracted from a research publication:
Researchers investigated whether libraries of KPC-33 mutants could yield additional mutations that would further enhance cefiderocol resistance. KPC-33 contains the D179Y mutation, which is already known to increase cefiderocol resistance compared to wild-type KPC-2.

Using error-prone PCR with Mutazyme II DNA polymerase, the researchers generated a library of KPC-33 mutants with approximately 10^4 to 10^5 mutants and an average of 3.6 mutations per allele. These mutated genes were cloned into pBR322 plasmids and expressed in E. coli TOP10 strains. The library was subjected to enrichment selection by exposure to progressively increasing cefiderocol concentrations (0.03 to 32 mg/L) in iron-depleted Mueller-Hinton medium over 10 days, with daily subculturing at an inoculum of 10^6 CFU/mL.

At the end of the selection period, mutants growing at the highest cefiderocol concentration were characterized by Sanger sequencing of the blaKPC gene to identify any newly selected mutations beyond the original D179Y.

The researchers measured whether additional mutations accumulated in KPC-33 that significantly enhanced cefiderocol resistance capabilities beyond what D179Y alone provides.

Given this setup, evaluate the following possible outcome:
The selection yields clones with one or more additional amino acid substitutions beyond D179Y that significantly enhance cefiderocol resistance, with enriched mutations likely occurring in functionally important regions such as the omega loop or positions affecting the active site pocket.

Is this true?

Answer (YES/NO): NO